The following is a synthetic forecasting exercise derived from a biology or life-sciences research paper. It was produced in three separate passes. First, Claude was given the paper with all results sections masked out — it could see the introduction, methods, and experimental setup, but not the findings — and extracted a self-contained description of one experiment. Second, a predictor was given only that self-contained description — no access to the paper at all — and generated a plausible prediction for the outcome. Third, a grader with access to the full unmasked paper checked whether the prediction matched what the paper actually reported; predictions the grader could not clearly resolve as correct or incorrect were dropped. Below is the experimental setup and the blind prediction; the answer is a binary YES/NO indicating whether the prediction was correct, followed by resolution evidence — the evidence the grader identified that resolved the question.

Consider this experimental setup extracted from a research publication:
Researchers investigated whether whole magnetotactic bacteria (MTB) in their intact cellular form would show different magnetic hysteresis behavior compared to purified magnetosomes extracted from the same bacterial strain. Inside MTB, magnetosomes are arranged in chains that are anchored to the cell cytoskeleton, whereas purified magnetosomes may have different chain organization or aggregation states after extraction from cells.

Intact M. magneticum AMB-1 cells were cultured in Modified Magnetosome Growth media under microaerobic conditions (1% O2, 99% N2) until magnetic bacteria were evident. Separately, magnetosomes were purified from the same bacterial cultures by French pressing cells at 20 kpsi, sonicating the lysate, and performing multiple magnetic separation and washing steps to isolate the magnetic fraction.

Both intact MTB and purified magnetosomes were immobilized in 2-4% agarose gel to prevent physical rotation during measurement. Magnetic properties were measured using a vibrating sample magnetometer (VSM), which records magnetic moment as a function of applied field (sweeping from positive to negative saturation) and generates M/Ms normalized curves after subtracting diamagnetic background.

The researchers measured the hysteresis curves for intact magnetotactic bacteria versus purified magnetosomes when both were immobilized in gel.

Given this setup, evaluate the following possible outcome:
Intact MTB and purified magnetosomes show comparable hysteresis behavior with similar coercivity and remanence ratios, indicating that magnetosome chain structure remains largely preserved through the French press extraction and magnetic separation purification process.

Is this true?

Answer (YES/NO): YES